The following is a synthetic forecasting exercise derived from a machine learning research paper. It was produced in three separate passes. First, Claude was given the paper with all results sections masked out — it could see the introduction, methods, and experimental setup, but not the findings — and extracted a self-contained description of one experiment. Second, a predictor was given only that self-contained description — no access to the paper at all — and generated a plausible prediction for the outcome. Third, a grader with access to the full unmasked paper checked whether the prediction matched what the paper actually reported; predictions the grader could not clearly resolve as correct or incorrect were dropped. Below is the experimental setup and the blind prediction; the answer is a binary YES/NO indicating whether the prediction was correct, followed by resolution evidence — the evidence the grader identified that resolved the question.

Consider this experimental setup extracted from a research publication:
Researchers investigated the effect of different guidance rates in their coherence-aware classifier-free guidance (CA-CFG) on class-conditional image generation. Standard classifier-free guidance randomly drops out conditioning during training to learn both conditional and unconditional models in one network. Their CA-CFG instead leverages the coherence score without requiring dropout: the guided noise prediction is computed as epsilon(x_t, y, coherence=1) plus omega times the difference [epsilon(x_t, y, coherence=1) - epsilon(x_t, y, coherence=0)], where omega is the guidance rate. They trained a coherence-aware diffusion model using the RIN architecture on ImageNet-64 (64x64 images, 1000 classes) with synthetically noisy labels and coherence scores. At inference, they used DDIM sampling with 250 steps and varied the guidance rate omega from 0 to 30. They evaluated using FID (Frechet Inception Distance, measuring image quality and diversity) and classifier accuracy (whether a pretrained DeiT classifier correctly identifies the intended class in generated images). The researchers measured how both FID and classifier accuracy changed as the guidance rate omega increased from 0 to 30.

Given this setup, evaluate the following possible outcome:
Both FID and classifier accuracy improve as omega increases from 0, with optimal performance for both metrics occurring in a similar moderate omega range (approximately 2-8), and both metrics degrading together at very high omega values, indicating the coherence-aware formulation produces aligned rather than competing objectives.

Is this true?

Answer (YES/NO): NO